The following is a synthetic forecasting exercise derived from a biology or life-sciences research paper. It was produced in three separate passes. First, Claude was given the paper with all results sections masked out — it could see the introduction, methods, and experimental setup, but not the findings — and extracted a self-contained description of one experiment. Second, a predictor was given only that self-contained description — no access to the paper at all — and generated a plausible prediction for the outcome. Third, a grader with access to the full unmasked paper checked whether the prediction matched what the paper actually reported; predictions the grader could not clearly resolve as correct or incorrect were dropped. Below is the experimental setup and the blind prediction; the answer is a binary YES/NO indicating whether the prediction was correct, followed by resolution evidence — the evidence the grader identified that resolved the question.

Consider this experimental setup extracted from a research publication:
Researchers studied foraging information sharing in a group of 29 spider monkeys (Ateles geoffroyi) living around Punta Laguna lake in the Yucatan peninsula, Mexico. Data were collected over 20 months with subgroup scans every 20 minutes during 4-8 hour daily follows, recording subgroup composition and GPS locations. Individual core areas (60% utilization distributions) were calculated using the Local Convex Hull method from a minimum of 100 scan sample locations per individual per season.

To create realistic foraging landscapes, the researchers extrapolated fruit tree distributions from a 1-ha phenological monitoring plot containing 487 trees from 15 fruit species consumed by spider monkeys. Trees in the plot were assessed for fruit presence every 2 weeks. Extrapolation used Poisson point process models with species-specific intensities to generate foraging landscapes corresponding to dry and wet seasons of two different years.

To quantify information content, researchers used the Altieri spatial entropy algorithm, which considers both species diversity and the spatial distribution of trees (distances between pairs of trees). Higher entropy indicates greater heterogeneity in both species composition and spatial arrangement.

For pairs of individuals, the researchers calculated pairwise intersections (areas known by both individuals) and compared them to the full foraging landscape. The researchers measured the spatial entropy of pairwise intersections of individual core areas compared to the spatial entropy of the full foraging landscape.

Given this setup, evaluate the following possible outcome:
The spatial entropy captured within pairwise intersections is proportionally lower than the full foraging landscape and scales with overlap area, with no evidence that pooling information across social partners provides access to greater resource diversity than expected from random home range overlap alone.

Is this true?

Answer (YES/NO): NO